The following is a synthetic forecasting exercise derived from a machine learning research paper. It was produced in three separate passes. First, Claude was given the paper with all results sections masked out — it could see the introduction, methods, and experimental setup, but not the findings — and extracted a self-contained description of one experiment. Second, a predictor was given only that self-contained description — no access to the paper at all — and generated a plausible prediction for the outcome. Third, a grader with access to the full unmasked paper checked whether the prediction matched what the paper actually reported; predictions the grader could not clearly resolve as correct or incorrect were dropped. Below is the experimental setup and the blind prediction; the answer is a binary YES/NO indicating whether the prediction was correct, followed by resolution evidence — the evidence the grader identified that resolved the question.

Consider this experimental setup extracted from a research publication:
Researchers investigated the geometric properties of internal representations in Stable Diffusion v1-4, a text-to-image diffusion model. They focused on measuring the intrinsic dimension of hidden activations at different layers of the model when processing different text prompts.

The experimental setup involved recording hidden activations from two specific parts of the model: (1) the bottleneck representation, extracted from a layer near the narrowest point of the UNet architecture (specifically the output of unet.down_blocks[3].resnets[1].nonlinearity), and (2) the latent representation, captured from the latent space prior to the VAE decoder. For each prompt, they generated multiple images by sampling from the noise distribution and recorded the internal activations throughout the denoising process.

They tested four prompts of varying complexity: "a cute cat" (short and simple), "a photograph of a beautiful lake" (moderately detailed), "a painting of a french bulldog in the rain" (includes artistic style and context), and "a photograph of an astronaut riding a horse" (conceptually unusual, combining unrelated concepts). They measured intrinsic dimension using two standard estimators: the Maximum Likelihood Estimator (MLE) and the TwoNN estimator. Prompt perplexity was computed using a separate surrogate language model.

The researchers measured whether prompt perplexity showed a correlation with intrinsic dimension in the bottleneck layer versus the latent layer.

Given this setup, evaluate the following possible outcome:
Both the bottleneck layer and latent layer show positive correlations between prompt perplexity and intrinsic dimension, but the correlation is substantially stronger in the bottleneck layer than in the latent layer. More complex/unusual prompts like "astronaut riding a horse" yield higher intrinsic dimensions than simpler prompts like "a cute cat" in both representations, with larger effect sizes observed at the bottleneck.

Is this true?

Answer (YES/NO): NO